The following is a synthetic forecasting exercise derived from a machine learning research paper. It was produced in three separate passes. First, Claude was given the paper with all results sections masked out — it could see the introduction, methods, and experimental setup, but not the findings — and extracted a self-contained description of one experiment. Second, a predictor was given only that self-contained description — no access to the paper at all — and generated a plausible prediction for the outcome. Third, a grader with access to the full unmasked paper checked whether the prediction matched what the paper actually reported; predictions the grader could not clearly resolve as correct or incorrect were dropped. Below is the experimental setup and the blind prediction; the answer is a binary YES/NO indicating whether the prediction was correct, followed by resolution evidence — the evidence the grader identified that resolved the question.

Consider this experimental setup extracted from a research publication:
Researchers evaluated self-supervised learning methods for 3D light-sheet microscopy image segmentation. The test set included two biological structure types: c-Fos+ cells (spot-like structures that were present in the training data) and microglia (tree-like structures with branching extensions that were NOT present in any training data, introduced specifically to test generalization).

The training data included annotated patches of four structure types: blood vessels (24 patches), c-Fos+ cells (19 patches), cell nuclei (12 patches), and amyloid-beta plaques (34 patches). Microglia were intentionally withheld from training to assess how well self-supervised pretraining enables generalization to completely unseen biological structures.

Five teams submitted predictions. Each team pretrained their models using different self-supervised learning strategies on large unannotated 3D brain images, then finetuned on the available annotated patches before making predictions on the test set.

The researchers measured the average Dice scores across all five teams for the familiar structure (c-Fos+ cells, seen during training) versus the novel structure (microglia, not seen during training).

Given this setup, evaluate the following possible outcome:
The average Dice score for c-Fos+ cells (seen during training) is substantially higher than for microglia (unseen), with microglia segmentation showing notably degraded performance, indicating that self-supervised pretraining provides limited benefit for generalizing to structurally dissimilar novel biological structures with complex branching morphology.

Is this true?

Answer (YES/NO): NO